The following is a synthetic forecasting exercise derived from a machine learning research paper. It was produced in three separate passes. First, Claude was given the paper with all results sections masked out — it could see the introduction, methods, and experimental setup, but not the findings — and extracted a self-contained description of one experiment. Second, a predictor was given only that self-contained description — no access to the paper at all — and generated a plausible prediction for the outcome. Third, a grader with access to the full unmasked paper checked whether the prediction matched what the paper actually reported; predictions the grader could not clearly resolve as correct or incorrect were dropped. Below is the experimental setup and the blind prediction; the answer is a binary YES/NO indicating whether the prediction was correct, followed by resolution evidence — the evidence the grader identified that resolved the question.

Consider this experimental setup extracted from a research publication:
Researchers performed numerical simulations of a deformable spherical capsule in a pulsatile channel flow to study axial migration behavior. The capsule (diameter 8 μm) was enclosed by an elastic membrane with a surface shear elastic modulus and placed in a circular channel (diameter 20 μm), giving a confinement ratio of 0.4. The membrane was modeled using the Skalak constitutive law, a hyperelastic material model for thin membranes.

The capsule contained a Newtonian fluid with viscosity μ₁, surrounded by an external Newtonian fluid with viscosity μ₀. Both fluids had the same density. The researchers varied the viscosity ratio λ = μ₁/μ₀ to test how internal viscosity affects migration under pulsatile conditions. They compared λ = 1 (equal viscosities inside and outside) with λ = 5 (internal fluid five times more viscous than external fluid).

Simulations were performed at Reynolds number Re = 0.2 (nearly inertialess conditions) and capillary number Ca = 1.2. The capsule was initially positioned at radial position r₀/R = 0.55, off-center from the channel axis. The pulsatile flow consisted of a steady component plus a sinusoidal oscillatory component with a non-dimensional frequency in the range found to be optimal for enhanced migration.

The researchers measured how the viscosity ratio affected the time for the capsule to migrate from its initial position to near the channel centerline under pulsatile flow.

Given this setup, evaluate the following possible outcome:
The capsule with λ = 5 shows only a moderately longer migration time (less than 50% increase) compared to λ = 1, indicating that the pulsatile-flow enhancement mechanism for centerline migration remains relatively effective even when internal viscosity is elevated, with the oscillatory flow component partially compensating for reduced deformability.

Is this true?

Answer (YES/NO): NO